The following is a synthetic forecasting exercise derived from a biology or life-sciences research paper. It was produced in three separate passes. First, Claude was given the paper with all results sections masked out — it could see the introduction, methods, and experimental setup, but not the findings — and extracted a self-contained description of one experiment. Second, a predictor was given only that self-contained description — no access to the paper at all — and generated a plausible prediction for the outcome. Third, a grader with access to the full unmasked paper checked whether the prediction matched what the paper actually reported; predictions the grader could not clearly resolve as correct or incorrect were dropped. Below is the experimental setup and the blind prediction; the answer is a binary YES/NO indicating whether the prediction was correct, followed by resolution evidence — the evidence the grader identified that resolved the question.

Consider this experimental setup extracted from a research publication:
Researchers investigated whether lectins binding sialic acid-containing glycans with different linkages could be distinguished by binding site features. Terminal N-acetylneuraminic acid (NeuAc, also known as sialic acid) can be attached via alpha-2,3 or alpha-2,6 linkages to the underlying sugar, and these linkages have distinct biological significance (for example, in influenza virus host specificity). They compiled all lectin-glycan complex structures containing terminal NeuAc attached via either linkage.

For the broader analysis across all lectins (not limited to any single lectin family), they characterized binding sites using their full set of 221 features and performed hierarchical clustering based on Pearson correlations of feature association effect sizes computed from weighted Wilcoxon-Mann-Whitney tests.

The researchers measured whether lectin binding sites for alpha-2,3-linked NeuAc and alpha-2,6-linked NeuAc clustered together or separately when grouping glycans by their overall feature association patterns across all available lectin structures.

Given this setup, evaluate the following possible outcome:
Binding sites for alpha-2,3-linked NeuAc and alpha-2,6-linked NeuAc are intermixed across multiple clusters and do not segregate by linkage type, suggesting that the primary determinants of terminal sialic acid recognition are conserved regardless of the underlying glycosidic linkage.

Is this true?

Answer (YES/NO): NO